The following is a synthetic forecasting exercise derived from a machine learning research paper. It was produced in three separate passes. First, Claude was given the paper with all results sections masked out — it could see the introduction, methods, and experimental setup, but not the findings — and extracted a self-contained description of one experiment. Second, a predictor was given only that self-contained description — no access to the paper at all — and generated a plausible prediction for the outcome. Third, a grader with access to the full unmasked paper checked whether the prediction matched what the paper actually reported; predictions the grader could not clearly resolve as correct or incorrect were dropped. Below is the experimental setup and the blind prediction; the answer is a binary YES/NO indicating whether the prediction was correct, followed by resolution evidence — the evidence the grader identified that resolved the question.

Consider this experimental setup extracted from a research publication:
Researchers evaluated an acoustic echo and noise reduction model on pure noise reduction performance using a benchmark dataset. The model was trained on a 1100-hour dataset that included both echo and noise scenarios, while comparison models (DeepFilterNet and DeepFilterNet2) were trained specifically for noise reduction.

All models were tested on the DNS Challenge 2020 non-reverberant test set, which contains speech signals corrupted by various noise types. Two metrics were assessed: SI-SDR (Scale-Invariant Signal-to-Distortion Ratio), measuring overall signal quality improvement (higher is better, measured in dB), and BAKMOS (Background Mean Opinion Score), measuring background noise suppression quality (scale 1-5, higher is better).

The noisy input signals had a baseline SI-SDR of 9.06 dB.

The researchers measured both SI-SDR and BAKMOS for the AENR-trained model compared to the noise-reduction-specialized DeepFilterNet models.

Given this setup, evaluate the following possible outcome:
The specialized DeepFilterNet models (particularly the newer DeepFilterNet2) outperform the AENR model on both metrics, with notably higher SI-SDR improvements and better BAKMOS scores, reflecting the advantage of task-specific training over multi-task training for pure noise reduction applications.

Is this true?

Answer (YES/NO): NO